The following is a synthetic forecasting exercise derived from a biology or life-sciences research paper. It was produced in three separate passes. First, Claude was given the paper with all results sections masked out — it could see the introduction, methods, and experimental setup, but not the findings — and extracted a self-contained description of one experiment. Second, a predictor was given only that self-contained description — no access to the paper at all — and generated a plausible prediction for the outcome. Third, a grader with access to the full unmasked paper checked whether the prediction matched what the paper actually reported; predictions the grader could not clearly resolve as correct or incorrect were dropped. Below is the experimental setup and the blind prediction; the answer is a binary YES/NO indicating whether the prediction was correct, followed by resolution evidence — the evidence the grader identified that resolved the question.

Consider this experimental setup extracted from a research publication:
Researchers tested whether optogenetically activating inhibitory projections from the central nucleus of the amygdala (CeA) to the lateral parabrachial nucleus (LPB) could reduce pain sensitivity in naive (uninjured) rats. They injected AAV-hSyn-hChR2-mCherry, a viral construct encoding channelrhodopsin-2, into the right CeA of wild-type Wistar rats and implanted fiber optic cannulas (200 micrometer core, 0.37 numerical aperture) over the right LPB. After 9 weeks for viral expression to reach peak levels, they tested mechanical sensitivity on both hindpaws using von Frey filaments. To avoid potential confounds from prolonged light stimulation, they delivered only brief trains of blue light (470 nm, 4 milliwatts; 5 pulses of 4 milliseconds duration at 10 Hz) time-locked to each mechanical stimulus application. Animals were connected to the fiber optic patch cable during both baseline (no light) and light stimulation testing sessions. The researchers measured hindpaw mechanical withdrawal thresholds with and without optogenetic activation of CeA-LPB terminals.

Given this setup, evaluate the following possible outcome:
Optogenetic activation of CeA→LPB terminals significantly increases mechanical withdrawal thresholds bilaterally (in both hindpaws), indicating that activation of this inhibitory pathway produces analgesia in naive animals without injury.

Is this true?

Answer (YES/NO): YES